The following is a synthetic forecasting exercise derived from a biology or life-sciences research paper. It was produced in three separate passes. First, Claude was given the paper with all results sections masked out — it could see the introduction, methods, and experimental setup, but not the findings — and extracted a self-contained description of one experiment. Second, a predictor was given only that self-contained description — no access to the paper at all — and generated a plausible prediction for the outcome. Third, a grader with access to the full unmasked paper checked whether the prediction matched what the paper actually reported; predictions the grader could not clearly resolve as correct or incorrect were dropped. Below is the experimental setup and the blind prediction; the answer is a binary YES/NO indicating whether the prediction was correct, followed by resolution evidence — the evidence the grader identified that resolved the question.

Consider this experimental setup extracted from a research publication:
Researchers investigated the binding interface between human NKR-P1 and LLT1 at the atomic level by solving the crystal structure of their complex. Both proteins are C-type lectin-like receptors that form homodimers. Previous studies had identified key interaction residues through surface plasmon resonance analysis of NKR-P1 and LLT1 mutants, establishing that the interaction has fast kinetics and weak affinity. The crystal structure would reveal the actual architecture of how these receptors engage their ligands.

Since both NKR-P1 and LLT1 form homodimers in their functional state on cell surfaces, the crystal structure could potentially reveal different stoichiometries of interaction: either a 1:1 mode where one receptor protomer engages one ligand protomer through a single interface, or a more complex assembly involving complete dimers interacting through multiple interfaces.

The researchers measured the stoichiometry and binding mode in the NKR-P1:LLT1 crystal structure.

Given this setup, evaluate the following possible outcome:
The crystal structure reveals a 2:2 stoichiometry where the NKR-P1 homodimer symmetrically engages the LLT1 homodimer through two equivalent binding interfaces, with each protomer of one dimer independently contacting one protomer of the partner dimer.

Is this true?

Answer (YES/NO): NO